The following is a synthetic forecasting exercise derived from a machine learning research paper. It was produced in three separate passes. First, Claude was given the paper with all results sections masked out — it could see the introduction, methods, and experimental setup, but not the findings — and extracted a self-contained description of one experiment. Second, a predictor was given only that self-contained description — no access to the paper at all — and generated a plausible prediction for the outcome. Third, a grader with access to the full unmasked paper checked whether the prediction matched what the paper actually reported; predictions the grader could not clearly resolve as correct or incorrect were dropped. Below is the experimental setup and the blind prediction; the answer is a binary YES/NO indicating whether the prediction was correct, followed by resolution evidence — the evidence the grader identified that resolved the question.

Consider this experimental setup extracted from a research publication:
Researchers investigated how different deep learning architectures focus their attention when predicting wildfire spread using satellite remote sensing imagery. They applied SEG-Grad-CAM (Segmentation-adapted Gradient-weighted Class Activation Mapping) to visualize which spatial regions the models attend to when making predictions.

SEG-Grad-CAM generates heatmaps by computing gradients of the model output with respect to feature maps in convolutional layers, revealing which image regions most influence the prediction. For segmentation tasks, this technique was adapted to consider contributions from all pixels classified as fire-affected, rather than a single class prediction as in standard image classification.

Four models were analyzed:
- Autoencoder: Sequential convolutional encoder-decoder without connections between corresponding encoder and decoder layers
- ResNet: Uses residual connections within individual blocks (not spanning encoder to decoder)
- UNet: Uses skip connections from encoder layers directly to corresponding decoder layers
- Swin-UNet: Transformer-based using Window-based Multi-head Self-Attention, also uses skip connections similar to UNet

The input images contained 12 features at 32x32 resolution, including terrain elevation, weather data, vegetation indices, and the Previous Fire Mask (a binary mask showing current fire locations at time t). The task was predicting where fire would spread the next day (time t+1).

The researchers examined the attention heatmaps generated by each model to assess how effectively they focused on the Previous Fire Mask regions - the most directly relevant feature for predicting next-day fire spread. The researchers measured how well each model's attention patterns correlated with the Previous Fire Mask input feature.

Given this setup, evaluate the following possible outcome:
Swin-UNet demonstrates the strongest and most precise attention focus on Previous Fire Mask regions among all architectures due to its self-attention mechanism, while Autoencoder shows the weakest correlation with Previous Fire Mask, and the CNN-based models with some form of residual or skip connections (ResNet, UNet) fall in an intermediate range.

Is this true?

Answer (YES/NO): NO